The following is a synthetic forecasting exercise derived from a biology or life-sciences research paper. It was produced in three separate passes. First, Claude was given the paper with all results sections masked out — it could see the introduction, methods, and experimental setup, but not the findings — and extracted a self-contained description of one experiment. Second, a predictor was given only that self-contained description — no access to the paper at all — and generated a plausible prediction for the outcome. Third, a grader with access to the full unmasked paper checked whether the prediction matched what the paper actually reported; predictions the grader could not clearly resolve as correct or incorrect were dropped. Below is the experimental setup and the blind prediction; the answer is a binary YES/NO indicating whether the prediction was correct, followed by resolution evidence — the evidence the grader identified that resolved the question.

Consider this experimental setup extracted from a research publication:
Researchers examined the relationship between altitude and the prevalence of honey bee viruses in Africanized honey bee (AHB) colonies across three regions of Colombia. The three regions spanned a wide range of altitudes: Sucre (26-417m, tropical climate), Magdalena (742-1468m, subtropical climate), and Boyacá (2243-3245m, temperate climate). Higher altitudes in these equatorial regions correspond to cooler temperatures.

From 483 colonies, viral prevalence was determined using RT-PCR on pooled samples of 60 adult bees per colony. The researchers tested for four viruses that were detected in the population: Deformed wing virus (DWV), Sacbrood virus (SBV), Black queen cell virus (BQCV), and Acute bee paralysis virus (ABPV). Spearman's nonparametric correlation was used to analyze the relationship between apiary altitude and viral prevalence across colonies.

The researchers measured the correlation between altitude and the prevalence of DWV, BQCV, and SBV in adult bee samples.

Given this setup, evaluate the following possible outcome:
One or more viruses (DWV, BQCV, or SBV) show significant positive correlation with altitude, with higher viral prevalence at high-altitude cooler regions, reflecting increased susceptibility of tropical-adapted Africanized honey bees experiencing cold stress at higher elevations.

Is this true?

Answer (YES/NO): YES